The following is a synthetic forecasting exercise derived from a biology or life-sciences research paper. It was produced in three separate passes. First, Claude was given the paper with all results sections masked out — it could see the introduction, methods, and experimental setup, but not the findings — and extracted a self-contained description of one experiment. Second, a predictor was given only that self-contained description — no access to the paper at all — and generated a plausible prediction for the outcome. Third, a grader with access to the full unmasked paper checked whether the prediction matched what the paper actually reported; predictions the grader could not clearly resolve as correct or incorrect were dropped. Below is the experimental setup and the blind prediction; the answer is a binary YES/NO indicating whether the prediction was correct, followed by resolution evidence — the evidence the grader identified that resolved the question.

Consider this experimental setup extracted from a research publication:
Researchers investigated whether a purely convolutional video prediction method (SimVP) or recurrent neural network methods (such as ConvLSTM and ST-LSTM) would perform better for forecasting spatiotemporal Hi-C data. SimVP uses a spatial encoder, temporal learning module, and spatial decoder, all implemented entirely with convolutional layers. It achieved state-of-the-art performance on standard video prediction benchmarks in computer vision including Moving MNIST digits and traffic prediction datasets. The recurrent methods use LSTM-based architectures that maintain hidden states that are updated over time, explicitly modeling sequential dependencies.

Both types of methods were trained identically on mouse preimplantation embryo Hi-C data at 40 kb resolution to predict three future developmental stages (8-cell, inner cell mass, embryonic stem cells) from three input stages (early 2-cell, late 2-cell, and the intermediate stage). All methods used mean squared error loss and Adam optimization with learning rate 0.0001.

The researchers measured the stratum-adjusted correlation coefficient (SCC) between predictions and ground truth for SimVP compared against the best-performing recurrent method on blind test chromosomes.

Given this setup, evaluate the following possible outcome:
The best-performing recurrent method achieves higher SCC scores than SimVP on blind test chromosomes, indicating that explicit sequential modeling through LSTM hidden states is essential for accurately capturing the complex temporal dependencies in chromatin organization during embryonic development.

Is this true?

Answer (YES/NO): YES